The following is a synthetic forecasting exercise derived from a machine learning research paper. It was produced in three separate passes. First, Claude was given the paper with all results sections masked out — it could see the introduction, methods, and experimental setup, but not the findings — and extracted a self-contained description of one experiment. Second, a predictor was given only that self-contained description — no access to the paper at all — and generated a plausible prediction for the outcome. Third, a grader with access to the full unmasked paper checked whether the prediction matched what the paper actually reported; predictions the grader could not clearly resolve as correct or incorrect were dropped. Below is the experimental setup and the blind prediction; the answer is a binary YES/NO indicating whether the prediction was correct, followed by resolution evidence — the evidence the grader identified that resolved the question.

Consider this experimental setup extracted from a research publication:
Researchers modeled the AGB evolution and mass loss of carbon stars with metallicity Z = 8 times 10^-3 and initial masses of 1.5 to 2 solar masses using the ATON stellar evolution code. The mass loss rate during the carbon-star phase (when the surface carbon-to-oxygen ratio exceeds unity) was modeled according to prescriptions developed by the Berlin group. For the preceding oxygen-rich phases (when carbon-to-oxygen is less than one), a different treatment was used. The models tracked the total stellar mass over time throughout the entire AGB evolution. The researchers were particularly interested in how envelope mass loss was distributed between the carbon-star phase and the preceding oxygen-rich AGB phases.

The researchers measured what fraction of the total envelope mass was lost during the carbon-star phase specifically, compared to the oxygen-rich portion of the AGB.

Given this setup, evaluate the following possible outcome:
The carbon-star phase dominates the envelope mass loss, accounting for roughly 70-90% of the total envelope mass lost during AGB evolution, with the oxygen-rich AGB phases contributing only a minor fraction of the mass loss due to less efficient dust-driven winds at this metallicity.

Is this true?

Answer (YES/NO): YES